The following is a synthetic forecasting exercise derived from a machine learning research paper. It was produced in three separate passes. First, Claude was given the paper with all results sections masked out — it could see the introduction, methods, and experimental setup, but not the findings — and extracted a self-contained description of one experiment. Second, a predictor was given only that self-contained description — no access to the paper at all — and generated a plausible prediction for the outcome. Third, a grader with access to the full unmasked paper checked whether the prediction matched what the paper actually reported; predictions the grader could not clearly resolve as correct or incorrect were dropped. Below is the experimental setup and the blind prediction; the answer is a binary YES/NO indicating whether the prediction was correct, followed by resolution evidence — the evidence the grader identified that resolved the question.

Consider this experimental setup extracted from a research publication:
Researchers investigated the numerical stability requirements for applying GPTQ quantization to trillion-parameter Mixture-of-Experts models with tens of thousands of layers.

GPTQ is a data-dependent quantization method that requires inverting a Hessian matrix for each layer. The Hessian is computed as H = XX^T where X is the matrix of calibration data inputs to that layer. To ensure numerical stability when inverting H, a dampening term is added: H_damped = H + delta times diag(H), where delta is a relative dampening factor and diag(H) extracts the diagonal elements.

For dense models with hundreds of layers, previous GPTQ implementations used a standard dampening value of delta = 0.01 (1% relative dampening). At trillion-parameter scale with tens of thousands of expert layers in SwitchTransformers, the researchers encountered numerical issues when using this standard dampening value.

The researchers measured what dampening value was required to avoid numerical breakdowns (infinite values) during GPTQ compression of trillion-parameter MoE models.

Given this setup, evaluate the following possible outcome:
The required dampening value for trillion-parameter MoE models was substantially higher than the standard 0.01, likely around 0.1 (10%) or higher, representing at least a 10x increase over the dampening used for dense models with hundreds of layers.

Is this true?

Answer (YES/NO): YES